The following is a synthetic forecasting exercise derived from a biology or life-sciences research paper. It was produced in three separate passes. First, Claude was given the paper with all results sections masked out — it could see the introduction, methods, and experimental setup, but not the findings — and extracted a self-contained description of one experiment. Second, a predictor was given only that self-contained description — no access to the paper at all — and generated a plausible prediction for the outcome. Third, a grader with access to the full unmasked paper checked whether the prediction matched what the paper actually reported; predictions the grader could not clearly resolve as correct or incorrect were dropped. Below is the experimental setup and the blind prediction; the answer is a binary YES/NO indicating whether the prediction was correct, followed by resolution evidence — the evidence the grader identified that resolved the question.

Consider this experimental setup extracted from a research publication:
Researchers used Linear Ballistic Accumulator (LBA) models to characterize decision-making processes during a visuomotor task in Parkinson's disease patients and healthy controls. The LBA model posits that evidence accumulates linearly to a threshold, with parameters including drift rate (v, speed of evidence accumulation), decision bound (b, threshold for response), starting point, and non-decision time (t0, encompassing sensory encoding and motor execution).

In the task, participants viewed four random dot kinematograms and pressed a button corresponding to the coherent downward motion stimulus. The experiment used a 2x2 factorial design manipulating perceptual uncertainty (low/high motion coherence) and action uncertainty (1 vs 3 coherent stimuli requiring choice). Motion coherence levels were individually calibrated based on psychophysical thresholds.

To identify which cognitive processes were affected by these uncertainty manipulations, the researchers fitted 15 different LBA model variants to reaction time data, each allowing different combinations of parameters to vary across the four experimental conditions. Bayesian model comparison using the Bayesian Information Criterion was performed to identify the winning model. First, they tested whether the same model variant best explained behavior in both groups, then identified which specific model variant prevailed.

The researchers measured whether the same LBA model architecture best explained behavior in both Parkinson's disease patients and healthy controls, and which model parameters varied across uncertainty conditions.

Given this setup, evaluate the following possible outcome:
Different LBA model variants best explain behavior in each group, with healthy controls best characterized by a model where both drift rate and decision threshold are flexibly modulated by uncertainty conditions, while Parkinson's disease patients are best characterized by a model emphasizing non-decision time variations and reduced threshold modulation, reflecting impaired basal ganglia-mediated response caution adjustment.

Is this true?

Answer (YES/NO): NO